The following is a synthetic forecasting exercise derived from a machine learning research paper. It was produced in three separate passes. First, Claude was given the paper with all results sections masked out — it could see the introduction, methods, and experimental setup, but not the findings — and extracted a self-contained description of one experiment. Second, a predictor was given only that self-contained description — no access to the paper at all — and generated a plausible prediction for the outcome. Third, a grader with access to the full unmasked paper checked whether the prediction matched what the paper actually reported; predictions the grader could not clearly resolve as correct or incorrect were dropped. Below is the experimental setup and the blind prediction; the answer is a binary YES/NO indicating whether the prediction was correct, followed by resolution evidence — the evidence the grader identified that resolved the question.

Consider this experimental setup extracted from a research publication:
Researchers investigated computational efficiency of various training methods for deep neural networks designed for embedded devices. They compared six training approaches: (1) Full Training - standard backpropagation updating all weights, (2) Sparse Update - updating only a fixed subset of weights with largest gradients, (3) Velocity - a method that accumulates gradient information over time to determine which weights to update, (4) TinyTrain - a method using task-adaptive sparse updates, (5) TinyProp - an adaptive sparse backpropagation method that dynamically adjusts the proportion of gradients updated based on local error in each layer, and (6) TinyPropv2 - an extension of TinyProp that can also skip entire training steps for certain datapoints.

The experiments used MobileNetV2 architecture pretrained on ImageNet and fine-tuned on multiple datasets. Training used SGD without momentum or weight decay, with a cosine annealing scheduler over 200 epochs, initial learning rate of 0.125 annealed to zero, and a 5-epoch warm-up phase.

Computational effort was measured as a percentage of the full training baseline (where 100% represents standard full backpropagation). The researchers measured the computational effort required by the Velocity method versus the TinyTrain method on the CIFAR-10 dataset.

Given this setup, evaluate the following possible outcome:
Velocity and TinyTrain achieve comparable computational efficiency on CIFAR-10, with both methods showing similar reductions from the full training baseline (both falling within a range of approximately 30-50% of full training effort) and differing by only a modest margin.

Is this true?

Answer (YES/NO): NO